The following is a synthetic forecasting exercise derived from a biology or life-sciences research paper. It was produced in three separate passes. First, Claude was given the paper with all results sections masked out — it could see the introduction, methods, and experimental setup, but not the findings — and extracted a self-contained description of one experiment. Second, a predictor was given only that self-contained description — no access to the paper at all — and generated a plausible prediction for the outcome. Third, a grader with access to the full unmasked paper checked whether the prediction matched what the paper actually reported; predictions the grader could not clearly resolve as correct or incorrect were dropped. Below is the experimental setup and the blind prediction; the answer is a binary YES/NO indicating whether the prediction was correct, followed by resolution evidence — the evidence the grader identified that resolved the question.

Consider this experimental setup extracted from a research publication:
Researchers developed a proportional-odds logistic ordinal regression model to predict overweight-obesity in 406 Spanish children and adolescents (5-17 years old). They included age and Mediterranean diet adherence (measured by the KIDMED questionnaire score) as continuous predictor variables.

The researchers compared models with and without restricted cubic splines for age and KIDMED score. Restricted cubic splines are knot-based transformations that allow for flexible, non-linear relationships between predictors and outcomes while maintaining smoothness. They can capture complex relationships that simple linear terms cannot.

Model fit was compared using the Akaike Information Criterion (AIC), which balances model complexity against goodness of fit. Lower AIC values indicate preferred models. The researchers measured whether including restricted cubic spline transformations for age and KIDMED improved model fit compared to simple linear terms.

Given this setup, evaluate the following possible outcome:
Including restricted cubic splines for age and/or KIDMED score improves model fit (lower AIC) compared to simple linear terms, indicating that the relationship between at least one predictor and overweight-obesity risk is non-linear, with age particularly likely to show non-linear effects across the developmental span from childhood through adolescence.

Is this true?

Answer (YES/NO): YES